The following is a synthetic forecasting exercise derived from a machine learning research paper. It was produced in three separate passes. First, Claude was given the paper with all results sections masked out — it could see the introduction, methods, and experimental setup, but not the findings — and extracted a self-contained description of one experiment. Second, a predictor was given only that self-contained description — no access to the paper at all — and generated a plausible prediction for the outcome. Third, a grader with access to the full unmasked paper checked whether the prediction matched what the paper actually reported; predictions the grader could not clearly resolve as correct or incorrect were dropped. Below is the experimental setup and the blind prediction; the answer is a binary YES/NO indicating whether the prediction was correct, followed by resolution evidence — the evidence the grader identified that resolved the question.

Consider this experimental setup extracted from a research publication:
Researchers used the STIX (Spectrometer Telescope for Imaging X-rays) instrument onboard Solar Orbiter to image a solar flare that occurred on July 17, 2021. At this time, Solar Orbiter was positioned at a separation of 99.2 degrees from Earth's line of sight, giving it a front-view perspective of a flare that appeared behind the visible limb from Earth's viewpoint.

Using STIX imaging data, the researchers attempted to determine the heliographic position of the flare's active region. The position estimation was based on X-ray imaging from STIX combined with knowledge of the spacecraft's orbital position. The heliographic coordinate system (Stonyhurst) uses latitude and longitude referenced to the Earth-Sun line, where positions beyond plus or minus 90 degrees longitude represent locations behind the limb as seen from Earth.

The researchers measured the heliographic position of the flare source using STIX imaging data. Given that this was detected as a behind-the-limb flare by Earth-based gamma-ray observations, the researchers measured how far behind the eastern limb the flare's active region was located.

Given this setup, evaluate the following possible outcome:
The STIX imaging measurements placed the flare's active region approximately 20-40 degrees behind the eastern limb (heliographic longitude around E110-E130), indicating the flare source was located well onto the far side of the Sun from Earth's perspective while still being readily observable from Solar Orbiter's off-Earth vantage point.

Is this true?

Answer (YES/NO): NO